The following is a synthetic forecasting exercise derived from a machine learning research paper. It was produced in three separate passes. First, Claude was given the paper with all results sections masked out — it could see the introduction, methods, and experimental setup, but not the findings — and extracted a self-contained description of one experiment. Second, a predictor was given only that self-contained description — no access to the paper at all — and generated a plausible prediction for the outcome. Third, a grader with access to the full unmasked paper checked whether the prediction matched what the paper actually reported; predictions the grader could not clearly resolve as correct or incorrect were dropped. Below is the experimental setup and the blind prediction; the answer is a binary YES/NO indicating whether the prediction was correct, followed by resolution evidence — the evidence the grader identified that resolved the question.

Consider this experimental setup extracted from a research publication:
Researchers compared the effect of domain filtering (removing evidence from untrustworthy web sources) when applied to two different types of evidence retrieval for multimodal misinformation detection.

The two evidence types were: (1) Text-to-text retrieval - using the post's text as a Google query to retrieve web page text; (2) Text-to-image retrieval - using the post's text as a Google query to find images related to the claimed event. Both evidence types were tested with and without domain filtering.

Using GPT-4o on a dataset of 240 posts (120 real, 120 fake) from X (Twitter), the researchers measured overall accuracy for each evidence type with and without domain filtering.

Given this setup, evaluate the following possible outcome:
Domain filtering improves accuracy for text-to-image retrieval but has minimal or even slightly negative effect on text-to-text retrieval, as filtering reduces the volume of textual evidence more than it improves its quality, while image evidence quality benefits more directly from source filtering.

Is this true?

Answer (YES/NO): NO